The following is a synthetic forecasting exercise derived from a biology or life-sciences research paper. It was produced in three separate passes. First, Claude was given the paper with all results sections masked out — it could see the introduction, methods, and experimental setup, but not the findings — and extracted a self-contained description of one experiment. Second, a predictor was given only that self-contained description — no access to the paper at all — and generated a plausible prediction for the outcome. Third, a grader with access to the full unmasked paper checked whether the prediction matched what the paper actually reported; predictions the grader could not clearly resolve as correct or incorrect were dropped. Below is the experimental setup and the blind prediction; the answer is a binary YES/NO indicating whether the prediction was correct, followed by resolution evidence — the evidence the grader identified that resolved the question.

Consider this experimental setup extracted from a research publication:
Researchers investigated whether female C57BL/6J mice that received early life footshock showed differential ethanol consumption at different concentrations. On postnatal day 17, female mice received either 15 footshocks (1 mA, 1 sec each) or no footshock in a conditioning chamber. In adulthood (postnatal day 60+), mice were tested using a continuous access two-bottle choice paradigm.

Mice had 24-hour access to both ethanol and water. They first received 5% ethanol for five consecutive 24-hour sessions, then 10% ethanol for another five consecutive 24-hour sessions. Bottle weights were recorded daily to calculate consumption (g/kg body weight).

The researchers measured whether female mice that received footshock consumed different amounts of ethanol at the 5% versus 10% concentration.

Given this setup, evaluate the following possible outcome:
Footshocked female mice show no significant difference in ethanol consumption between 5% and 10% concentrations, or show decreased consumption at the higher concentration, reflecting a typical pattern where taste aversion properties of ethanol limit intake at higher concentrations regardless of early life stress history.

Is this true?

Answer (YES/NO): YES